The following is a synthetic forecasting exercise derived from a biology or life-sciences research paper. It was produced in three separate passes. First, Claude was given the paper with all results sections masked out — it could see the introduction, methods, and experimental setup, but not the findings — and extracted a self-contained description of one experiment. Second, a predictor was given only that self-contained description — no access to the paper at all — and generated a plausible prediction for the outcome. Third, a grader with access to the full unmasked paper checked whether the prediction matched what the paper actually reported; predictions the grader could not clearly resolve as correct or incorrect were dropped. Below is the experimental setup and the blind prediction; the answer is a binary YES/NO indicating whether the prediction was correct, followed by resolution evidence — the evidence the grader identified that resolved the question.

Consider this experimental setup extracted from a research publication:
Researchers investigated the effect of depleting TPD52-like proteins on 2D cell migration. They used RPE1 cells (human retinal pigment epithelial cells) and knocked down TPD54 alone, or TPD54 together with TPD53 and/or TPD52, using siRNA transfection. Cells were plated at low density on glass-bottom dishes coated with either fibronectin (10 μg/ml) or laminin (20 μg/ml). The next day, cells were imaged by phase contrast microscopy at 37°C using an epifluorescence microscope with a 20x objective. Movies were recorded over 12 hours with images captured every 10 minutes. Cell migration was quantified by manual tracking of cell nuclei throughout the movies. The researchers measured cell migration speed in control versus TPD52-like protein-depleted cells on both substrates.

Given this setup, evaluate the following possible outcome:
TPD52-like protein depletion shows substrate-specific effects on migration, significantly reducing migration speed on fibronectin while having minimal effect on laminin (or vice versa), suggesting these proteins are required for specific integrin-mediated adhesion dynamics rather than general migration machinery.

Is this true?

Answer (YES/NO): NO